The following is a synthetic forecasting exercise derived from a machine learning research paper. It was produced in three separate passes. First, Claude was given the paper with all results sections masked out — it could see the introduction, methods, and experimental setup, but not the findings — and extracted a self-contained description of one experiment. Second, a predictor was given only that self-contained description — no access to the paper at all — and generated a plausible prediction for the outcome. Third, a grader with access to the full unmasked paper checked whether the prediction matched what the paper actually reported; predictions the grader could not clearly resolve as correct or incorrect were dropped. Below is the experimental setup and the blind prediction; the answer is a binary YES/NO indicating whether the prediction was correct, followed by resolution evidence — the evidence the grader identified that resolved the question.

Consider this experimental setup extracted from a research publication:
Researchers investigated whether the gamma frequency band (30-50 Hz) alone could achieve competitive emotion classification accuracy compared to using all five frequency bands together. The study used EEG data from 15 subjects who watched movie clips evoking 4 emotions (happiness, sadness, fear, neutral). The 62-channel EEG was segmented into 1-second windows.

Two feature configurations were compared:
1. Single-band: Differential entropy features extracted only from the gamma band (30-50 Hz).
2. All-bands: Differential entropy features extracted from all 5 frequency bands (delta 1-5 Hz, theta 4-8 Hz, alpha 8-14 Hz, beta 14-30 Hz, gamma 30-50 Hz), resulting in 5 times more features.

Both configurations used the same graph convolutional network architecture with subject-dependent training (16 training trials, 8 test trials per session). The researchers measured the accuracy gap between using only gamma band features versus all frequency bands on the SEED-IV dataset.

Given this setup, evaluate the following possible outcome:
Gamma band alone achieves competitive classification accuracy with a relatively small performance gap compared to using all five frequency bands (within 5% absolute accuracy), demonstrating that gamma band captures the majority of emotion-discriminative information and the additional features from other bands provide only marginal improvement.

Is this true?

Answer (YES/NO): NO